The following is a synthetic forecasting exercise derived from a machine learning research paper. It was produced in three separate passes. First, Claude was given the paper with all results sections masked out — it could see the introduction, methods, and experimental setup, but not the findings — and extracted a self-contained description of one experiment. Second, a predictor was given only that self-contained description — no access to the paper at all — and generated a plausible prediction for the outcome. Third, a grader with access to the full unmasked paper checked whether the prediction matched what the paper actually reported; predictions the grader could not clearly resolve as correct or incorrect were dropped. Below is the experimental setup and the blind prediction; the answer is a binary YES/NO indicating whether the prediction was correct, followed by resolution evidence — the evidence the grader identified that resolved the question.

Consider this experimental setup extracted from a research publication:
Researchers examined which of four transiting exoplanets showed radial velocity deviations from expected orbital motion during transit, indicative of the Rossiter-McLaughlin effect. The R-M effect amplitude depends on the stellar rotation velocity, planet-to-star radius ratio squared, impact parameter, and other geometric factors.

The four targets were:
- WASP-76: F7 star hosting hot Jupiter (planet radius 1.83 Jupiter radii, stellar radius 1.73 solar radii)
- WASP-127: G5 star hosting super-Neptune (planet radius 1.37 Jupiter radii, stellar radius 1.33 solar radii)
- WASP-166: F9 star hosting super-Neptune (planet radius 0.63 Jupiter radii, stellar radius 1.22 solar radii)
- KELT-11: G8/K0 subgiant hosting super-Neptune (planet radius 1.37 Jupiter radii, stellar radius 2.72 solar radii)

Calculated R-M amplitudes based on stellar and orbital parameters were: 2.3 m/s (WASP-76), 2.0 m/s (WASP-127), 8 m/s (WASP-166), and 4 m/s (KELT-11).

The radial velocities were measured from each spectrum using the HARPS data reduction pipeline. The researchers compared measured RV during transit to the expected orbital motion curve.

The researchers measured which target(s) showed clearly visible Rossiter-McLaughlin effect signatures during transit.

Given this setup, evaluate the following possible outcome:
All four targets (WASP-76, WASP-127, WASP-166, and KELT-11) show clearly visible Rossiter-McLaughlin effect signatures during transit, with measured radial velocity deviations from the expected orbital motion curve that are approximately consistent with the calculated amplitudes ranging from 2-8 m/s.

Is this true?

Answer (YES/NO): NO